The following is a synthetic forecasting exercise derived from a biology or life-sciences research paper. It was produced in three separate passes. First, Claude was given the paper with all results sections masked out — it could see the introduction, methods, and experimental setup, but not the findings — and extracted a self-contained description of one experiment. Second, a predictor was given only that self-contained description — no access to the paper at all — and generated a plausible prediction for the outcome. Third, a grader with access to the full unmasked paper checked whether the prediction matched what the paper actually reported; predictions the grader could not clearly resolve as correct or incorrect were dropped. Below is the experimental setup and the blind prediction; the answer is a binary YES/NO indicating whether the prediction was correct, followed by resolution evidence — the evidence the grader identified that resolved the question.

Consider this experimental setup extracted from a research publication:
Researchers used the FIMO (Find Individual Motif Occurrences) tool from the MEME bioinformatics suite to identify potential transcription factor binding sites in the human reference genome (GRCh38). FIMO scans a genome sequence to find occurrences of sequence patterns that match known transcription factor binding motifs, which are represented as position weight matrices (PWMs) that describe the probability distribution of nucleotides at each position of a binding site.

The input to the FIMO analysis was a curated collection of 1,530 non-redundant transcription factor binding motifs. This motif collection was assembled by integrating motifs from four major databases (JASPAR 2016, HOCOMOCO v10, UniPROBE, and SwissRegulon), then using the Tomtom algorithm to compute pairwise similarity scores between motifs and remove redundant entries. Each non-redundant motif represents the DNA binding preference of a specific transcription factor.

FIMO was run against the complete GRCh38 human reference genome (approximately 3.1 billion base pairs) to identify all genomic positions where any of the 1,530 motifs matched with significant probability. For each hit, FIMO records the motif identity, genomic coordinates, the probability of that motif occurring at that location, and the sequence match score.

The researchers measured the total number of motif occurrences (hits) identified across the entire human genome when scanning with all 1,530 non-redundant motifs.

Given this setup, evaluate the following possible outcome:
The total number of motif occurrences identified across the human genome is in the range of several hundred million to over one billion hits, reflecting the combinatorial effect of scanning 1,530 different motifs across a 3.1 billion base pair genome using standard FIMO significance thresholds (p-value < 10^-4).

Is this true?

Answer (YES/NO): YES